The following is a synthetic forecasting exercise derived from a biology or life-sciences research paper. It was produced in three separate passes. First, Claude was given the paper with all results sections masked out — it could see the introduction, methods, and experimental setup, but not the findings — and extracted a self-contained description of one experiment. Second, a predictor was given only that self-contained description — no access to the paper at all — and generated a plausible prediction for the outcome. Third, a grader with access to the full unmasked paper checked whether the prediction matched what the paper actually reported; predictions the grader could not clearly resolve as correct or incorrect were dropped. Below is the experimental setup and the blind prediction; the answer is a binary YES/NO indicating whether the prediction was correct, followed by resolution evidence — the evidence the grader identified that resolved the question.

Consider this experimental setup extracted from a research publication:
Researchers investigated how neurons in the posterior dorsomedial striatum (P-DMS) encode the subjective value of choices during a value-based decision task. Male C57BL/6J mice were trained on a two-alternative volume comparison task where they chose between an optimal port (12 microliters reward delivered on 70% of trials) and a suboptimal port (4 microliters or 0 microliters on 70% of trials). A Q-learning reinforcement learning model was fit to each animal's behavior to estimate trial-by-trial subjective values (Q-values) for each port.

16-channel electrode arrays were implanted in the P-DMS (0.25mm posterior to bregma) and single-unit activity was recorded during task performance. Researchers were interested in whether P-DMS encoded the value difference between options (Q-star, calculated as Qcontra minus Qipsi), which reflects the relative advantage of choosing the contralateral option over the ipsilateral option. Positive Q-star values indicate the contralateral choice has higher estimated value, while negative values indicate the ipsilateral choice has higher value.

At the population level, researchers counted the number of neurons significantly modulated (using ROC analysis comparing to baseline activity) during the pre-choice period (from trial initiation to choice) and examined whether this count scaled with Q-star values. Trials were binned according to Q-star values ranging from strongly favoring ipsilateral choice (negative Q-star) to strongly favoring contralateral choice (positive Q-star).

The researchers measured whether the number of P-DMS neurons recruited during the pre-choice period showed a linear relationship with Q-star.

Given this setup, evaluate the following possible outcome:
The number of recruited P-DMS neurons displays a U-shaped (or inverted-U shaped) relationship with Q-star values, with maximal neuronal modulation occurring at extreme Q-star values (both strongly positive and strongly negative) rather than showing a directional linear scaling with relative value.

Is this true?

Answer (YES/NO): NO